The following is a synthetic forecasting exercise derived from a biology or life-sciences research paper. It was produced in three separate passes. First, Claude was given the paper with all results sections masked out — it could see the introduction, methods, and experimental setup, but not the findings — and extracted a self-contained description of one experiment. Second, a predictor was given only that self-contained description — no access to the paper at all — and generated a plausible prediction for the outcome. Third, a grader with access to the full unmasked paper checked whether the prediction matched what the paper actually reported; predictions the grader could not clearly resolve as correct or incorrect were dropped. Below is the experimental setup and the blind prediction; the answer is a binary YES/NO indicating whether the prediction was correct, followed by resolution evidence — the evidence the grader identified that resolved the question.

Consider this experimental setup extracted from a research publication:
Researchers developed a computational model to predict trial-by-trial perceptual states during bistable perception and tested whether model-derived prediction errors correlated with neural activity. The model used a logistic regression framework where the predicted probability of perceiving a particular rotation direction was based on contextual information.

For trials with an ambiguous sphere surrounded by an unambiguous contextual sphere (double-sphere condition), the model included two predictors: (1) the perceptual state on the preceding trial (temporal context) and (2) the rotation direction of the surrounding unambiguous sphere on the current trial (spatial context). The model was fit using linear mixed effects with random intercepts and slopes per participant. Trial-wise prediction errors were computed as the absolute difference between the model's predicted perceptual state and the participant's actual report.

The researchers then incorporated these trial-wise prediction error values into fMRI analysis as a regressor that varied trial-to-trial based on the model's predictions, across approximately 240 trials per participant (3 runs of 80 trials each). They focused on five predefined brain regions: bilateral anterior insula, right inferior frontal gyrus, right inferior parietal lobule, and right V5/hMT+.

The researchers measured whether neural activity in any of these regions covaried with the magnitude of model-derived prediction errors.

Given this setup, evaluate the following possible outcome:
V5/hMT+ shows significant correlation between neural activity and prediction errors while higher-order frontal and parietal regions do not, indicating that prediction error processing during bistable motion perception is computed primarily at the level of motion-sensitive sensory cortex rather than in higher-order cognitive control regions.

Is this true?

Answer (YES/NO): NO